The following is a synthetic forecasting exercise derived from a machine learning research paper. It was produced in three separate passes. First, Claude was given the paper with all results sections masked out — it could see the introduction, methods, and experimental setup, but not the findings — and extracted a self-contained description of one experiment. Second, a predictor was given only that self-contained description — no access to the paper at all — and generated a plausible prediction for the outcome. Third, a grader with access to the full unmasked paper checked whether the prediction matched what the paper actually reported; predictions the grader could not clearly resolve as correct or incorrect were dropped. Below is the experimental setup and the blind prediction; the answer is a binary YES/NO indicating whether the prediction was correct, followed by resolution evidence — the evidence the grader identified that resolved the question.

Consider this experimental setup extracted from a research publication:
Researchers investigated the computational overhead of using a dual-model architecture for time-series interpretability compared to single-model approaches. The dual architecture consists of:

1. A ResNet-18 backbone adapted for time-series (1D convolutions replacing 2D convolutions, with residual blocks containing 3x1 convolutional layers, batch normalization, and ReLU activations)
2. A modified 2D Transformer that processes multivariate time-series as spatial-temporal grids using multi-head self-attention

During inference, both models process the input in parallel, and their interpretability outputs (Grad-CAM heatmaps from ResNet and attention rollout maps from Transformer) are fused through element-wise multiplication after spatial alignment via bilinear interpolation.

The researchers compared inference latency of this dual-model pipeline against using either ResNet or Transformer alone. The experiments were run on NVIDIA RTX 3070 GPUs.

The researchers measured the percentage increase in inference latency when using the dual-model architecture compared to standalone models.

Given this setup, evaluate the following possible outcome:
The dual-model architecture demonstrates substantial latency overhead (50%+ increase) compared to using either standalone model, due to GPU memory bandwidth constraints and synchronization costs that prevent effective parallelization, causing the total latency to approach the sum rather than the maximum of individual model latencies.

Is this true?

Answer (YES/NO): NO